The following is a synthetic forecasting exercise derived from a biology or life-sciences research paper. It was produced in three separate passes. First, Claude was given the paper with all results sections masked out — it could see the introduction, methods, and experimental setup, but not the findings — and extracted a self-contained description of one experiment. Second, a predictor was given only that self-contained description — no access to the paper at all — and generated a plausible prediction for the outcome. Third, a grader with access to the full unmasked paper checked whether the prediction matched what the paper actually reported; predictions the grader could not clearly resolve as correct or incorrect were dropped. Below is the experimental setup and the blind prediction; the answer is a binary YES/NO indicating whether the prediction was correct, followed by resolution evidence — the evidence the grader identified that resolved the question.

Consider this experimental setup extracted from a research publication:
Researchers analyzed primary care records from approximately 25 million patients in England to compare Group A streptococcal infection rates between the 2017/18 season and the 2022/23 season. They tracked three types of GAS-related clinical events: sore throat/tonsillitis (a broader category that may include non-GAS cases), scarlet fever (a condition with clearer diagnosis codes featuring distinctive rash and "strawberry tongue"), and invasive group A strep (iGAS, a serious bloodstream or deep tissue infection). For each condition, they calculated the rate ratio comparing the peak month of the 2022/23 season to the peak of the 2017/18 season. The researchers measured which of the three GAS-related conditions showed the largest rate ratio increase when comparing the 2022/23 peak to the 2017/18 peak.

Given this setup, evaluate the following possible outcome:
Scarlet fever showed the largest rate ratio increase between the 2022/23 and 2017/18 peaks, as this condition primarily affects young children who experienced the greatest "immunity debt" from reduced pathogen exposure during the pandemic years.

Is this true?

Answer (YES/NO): NO